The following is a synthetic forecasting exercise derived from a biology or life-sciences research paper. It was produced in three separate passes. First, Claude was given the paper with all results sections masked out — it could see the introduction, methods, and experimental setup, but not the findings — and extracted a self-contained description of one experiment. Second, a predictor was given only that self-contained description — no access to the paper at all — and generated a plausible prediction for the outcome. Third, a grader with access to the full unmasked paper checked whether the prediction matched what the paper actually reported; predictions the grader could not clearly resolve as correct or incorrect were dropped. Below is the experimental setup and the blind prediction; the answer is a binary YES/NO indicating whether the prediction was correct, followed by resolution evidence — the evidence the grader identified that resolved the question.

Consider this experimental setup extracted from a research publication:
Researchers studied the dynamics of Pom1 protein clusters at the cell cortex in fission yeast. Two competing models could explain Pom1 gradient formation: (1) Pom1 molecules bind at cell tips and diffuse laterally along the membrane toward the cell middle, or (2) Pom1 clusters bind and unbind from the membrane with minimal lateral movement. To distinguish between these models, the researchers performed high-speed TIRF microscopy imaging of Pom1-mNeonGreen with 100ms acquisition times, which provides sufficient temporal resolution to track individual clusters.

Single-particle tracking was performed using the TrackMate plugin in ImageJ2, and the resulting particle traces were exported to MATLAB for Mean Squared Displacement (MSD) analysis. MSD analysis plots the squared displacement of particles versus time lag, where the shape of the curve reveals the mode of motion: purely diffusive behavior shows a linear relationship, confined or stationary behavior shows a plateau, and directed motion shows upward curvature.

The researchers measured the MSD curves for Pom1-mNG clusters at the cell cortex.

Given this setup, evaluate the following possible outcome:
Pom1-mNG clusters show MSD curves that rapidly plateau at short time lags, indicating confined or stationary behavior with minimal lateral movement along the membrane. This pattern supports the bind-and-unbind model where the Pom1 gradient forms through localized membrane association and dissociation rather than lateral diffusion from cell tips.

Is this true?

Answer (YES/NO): YES